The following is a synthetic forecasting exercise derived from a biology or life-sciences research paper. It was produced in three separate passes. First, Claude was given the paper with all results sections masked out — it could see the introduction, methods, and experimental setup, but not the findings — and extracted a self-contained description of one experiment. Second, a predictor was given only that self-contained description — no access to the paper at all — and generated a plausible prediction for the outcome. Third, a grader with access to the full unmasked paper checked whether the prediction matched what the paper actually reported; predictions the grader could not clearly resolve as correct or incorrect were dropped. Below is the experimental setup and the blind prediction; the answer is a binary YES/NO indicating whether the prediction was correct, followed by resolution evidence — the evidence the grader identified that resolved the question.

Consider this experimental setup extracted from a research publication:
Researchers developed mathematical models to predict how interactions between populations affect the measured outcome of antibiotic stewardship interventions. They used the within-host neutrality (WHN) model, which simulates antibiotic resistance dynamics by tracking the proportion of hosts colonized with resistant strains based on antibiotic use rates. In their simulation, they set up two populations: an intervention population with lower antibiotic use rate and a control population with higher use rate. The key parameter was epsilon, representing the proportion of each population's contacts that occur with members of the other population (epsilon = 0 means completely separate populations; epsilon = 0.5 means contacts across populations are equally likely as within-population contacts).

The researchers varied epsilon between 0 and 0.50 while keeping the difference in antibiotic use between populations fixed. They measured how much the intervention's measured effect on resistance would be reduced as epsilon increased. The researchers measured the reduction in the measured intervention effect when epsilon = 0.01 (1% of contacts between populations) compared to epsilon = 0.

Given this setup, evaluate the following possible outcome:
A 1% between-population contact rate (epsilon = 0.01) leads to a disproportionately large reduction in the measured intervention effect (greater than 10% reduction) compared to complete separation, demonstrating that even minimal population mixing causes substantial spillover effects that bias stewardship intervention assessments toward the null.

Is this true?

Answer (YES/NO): YES